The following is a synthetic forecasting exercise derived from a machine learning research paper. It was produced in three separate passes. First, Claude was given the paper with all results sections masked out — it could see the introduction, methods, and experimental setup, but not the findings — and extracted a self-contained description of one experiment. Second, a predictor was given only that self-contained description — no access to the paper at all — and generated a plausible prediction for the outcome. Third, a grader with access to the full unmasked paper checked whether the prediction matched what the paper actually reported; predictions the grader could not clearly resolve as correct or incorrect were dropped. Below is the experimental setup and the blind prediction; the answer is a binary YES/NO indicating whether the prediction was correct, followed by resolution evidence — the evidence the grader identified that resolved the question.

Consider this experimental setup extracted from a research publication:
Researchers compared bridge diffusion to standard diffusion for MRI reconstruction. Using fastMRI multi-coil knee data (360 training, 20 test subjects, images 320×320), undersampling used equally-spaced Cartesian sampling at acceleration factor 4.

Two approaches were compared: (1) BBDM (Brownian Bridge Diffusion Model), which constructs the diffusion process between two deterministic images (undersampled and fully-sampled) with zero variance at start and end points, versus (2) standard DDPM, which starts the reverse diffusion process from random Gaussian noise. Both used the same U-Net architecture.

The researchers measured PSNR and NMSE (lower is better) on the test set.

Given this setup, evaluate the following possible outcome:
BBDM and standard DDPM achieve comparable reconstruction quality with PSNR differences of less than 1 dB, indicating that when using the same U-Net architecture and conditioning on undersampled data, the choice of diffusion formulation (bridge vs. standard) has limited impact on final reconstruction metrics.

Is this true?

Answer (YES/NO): NO